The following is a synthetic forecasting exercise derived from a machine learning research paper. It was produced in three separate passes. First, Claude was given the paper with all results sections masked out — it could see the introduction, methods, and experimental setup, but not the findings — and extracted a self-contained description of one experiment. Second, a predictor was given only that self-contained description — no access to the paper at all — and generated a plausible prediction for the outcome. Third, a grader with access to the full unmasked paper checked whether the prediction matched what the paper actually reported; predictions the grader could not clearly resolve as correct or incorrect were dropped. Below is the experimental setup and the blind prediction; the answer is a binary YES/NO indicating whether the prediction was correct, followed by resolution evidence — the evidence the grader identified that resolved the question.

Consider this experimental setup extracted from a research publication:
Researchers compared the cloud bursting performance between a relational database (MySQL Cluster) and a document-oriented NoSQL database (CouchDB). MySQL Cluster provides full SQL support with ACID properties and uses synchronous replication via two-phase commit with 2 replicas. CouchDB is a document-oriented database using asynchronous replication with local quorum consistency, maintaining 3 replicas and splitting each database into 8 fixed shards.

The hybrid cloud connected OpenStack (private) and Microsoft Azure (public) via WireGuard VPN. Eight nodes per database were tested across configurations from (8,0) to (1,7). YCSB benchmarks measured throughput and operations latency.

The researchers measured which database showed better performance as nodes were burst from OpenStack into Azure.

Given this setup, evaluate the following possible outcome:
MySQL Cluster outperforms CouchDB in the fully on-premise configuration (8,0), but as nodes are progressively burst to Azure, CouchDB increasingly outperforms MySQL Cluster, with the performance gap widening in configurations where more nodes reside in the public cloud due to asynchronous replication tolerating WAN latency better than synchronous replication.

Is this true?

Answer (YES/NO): NO